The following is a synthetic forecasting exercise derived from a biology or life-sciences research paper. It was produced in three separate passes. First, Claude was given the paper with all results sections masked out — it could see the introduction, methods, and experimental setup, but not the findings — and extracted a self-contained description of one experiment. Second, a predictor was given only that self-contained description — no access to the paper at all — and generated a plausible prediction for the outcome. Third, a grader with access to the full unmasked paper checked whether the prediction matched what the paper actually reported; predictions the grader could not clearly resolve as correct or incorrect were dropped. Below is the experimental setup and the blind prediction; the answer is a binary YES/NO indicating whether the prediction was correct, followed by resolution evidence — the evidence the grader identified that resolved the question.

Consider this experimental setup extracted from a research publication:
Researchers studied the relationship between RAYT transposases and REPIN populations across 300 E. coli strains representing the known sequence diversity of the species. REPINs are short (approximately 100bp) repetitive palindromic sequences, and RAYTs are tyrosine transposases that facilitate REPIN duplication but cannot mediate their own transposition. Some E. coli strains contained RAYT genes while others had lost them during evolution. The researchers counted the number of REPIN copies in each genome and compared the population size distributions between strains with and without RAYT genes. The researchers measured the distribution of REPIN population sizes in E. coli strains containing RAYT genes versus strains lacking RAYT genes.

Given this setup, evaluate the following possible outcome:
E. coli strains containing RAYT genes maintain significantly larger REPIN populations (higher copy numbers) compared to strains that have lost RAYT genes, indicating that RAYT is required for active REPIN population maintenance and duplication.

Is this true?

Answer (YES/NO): YES